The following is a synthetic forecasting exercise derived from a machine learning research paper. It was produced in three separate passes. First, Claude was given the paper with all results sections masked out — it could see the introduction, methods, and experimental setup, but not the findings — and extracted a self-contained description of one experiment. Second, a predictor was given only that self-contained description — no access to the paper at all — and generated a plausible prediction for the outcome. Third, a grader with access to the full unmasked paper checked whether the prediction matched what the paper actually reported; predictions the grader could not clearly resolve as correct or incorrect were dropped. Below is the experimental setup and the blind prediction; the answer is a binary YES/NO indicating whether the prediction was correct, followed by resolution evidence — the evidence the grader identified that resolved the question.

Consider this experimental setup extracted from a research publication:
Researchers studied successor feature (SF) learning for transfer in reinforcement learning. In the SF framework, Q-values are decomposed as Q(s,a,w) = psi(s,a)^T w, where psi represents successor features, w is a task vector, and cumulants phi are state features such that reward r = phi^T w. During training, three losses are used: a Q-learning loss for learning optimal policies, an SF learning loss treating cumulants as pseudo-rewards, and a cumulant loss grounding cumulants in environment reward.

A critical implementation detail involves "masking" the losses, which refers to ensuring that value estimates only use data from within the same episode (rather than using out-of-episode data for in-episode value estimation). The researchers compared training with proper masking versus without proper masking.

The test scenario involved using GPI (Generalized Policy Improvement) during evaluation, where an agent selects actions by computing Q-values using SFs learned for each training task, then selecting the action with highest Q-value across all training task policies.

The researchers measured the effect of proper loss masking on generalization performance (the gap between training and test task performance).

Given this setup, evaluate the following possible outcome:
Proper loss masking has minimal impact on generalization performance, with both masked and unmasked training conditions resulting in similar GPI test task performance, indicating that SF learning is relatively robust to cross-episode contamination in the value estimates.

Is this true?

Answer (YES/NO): NO